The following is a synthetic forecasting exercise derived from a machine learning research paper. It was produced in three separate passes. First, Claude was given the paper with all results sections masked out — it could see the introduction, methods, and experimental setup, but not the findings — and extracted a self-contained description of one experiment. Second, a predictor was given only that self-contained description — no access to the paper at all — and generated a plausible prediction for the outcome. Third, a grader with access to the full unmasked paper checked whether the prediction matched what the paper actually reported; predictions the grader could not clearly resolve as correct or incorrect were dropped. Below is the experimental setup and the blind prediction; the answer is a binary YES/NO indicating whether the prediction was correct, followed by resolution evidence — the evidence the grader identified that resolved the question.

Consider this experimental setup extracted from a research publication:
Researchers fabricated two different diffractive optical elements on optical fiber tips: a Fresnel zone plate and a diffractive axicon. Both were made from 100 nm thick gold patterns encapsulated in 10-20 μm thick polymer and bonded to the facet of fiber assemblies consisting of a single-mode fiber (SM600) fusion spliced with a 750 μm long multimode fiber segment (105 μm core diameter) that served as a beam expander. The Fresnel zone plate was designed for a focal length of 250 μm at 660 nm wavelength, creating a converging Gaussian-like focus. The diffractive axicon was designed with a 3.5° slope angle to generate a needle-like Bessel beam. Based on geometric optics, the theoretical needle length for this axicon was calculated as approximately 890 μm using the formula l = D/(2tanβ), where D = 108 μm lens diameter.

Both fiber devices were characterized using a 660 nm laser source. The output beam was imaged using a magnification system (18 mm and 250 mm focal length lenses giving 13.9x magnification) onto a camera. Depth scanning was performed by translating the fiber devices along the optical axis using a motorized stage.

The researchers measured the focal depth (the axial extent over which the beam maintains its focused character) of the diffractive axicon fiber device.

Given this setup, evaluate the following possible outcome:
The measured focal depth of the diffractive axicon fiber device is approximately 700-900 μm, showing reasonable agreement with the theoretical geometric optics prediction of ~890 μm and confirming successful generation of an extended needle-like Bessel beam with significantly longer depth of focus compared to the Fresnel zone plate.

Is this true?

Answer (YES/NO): NO